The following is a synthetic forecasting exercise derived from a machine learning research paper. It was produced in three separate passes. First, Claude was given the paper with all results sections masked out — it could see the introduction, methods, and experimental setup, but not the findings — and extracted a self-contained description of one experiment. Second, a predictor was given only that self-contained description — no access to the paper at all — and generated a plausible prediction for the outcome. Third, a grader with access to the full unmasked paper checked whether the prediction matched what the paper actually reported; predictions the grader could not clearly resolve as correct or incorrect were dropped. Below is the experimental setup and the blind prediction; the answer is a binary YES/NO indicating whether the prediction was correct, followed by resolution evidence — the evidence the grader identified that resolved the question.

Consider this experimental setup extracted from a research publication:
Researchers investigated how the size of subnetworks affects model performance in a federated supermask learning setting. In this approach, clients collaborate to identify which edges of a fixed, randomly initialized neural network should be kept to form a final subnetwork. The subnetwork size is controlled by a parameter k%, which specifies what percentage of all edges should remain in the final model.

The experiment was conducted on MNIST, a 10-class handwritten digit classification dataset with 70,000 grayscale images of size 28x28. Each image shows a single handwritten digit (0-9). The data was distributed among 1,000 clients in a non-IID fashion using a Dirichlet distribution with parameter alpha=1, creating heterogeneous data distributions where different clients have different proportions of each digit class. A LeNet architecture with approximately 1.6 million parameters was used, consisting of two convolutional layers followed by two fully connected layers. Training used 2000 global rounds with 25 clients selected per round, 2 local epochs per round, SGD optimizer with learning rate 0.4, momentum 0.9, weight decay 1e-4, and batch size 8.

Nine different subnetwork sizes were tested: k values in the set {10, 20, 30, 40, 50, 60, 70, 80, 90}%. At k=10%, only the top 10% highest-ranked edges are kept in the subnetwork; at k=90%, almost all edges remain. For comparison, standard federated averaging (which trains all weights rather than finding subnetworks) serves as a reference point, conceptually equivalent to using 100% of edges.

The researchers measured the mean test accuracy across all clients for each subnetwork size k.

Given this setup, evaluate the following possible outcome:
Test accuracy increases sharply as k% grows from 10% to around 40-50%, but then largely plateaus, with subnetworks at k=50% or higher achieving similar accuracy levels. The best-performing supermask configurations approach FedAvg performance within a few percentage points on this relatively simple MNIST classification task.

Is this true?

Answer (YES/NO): NO